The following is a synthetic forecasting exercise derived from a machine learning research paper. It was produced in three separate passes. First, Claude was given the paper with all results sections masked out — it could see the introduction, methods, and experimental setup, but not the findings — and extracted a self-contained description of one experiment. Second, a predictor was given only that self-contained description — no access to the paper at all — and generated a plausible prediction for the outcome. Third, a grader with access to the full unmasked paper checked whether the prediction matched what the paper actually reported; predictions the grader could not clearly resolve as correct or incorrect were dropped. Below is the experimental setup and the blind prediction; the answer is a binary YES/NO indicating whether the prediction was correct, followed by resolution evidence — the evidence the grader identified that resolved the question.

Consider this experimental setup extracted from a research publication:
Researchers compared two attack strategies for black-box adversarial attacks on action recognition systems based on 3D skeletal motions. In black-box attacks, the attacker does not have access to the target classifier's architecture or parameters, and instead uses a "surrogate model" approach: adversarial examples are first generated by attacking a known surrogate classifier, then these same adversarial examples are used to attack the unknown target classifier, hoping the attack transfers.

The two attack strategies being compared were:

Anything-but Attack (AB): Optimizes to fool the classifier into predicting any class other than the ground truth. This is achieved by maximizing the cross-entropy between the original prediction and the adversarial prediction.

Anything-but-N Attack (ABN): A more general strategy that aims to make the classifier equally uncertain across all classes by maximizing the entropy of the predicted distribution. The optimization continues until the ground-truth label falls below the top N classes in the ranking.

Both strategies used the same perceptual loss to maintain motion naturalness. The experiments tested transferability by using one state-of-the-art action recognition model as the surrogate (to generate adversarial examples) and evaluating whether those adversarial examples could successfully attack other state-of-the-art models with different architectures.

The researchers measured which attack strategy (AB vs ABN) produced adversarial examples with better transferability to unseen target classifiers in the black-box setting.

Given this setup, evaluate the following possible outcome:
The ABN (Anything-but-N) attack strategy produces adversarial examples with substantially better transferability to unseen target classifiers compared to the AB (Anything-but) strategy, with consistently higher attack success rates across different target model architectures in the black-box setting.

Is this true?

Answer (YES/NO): NO